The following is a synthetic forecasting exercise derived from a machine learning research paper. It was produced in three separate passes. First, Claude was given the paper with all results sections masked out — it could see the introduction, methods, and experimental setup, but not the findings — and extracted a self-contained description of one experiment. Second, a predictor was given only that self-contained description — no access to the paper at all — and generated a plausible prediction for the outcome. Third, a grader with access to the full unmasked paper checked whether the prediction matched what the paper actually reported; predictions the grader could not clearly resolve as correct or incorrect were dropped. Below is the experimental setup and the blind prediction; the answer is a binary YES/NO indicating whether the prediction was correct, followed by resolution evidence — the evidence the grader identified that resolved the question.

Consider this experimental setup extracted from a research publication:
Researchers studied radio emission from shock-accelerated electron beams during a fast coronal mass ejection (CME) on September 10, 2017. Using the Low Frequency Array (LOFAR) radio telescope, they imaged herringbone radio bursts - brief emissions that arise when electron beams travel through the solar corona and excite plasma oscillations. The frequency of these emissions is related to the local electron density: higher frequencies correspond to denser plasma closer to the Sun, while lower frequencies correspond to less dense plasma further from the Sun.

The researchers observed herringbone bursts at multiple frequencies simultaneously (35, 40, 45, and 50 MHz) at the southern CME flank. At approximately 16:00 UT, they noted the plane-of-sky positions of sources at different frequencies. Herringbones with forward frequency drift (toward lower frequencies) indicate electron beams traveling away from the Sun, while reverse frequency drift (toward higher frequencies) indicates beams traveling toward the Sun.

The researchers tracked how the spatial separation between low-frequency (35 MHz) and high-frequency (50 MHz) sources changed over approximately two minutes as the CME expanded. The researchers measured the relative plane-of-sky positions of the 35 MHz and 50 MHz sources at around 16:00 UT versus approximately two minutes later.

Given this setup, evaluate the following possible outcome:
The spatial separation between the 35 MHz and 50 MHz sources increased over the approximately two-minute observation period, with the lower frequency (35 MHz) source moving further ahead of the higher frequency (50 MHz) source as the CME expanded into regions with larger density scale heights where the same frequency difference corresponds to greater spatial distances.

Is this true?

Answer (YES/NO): NO